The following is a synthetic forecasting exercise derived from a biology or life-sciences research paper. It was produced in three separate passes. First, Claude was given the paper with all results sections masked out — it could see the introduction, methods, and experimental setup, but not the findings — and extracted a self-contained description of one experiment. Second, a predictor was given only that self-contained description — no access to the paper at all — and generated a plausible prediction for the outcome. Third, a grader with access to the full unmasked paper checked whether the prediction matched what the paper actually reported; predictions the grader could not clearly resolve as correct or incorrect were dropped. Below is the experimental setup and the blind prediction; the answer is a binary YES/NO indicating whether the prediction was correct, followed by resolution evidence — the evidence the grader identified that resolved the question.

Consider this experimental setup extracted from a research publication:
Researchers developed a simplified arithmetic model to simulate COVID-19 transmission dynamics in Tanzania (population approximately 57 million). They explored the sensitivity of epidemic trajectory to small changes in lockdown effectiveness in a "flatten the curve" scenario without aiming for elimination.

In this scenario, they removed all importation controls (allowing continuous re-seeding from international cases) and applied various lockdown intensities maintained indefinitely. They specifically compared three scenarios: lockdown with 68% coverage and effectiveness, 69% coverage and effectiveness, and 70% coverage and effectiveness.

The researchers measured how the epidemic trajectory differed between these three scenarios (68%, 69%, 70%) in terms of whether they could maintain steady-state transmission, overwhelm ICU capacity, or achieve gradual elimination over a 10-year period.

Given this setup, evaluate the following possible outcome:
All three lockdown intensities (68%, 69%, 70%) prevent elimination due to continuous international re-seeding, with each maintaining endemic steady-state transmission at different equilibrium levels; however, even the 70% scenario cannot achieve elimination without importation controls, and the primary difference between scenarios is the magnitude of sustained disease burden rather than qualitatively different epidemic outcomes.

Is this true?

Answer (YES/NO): NO